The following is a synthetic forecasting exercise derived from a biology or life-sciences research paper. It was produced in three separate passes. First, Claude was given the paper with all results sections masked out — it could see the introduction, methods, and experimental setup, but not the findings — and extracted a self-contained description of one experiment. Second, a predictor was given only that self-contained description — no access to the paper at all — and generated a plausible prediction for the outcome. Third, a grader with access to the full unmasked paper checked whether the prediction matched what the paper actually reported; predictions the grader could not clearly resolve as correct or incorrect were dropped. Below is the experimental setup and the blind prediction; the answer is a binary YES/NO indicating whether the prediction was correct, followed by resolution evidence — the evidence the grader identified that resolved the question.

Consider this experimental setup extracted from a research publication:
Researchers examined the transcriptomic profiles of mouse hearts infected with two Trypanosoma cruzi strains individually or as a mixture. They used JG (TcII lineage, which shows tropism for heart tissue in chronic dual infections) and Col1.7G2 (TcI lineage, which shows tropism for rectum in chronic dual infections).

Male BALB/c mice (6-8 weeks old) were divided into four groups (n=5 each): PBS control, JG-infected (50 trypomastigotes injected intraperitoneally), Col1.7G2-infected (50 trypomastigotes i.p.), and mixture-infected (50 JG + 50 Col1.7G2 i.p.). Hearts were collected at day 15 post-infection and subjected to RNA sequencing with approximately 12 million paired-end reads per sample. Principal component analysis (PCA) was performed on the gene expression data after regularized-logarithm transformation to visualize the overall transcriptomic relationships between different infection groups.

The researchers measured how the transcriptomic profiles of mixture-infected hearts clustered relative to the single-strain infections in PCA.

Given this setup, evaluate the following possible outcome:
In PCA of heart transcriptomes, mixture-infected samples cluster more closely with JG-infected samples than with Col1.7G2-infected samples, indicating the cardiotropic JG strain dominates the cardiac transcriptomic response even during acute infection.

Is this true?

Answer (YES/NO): NO